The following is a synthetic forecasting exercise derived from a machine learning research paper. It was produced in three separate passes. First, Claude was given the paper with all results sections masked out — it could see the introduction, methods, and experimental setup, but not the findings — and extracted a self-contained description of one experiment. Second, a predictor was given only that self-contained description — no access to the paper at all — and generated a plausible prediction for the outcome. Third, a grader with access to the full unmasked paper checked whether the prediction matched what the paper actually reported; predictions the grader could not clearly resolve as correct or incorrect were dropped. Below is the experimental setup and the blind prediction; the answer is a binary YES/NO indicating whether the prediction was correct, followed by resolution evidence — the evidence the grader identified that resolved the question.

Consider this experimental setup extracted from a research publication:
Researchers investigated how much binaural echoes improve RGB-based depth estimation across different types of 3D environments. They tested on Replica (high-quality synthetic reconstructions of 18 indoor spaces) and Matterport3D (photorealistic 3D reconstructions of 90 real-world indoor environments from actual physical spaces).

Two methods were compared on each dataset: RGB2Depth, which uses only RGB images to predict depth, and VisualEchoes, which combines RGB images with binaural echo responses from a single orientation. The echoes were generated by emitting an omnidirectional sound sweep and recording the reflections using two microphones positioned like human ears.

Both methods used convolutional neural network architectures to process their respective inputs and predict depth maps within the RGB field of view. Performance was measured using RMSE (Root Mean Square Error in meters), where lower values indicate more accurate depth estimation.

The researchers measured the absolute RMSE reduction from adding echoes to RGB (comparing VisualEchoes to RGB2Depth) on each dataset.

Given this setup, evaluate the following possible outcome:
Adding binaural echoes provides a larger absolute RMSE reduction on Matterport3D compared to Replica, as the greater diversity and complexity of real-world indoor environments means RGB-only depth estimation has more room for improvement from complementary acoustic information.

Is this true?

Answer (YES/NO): YES